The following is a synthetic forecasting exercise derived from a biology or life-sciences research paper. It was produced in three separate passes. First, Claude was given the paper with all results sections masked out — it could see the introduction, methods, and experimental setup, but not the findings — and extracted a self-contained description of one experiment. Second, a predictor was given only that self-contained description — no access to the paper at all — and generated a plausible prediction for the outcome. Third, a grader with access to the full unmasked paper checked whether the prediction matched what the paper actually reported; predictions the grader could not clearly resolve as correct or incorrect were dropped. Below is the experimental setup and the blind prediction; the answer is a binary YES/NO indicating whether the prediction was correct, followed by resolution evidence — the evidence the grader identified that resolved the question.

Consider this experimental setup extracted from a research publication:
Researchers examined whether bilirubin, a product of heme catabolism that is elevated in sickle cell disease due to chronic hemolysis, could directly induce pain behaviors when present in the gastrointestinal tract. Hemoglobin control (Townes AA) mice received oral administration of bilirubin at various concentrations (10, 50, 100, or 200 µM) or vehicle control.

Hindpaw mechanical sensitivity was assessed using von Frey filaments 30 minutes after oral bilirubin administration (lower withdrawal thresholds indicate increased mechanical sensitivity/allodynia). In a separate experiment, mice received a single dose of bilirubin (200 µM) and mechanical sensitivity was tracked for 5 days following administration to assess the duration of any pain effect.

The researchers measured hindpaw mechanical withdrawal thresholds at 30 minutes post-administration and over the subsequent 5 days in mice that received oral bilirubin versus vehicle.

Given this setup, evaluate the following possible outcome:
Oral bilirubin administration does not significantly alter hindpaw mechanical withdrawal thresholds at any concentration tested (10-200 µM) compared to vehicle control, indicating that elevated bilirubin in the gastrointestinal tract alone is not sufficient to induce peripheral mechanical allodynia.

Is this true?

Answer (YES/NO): NO